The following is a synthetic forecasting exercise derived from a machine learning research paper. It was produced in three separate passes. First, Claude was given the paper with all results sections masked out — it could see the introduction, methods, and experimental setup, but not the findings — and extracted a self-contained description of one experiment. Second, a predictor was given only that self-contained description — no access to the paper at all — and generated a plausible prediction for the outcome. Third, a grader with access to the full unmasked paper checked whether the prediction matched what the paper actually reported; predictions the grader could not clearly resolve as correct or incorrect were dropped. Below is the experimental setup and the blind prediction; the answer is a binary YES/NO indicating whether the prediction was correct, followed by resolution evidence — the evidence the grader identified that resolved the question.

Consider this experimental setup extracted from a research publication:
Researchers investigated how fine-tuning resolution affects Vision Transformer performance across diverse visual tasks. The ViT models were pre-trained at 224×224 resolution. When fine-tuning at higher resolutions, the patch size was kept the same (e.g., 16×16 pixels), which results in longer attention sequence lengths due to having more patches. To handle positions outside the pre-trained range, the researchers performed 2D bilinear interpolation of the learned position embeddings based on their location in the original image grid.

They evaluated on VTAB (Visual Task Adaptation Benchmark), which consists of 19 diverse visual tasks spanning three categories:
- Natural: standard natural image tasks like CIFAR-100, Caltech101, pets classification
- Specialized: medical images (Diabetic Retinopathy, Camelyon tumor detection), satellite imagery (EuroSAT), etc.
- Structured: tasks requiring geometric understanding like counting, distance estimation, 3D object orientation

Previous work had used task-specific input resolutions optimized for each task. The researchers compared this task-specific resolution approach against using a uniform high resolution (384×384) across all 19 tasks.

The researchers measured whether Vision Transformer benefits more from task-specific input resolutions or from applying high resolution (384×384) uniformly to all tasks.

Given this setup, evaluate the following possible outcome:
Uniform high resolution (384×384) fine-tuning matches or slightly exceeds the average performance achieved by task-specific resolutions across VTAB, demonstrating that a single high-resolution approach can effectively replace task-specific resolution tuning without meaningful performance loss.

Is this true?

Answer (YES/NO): YES